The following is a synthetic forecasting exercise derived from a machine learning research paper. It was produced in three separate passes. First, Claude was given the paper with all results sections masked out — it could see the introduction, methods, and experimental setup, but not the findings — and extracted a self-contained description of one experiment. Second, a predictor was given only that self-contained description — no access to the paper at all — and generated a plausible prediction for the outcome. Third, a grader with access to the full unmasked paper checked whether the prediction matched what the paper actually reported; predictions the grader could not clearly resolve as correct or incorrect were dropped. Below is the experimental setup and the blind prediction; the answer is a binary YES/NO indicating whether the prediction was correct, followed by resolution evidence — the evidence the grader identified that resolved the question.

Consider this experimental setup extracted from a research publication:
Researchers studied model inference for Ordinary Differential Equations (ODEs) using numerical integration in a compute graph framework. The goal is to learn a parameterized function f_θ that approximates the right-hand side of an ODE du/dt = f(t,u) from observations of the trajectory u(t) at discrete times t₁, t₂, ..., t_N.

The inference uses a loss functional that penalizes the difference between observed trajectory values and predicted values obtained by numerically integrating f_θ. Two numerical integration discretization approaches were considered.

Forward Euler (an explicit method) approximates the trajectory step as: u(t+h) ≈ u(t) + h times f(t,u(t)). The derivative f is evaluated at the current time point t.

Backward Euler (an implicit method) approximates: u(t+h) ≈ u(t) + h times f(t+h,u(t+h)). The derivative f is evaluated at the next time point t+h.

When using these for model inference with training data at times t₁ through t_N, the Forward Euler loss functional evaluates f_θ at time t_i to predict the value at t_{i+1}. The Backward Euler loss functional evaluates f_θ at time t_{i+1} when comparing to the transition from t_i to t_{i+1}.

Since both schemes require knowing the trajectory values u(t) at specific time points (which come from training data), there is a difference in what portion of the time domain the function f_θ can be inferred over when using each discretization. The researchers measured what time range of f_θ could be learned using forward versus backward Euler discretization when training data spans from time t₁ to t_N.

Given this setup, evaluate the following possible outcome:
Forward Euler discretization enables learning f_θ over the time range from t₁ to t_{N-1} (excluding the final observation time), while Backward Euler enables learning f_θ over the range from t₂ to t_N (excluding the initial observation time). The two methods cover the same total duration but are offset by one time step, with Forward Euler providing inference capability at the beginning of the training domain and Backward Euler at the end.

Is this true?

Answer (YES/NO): NO